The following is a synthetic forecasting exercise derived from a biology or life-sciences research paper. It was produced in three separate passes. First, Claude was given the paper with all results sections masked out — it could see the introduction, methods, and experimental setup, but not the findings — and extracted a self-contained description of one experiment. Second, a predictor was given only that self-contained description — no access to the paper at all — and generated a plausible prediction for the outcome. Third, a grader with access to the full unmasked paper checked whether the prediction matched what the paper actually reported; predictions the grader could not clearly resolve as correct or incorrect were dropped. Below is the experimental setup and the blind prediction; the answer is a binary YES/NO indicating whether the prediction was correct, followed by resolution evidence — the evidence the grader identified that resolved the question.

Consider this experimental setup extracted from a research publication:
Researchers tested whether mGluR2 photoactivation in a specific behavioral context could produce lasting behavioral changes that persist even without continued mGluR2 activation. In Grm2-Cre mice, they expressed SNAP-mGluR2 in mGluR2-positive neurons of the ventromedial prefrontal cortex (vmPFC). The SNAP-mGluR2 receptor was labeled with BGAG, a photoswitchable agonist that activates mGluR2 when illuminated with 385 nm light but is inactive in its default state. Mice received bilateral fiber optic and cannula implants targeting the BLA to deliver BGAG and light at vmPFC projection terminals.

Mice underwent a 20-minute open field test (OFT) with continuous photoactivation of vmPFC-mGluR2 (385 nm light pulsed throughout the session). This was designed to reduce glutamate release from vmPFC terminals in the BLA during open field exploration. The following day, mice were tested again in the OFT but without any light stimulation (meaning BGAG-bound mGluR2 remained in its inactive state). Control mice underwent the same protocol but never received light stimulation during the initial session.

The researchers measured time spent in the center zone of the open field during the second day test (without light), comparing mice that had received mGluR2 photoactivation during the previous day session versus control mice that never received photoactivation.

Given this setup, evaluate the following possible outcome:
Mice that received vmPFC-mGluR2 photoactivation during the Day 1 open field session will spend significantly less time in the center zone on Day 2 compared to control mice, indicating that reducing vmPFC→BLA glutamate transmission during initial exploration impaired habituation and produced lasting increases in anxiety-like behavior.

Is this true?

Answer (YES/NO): NO